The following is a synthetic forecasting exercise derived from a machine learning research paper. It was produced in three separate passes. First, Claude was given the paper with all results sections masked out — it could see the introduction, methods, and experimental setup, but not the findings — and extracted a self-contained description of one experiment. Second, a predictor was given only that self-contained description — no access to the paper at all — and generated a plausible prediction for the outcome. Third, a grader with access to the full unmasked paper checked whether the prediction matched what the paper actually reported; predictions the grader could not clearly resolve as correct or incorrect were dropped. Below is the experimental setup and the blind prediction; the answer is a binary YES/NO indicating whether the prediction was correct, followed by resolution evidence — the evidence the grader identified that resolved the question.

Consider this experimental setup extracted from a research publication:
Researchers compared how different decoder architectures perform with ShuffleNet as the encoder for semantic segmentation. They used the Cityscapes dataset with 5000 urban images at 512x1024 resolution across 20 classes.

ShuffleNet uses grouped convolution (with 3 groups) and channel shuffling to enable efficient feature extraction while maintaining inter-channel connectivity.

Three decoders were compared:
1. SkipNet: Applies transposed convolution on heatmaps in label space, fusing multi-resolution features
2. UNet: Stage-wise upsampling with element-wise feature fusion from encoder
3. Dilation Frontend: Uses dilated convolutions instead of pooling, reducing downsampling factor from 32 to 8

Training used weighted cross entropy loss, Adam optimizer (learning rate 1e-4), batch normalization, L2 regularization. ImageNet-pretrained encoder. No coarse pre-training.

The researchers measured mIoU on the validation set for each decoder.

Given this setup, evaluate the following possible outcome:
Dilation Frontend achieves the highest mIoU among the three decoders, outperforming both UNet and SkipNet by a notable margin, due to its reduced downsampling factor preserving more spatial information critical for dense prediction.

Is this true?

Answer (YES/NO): NO